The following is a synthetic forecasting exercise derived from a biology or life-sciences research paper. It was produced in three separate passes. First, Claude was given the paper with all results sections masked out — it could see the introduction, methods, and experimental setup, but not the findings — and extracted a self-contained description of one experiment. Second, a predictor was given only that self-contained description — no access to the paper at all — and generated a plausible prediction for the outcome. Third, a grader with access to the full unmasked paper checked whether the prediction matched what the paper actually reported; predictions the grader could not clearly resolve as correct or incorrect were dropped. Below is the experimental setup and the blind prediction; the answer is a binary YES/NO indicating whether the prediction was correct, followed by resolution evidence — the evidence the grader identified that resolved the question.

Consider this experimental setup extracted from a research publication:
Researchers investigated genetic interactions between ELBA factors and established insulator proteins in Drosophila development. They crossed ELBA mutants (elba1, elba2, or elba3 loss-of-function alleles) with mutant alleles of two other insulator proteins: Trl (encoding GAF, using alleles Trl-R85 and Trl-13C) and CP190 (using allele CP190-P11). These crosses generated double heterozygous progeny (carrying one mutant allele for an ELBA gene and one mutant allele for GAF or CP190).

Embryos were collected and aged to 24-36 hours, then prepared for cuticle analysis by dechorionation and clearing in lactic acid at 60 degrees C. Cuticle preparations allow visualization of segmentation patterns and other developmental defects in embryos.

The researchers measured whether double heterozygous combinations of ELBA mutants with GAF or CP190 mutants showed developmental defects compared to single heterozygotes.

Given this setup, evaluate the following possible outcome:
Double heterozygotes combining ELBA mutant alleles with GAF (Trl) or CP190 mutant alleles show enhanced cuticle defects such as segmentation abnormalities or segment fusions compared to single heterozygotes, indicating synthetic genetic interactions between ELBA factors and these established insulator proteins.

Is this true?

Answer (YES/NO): NO